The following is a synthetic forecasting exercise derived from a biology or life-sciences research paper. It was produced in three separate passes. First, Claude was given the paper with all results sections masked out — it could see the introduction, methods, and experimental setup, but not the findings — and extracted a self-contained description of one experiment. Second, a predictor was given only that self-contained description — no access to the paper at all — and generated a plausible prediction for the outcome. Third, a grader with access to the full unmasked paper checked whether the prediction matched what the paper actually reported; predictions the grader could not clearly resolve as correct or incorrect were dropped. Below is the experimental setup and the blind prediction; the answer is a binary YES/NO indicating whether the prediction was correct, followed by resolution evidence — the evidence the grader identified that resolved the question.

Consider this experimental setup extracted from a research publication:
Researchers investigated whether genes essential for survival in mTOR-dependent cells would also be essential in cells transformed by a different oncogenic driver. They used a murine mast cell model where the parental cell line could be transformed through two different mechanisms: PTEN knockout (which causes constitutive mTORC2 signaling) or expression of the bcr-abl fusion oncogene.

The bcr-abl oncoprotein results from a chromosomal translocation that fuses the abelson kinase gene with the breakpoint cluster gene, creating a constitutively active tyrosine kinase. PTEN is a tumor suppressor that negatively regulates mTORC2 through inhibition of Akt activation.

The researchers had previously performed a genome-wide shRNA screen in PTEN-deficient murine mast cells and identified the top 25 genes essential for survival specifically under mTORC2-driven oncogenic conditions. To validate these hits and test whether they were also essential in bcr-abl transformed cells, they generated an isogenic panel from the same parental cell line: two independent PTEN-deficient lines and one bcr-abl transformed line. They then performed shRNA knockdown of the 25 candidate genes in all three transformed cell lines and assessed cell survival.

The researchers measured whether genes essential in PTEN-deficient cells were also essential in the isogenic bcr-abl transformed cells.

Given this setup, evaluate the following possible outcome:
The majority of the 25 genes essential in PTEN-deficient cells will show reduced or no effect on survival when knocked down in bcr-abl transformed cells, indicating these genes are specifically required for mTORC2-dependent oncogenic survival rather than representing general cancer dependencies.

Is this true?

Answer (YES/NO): YES